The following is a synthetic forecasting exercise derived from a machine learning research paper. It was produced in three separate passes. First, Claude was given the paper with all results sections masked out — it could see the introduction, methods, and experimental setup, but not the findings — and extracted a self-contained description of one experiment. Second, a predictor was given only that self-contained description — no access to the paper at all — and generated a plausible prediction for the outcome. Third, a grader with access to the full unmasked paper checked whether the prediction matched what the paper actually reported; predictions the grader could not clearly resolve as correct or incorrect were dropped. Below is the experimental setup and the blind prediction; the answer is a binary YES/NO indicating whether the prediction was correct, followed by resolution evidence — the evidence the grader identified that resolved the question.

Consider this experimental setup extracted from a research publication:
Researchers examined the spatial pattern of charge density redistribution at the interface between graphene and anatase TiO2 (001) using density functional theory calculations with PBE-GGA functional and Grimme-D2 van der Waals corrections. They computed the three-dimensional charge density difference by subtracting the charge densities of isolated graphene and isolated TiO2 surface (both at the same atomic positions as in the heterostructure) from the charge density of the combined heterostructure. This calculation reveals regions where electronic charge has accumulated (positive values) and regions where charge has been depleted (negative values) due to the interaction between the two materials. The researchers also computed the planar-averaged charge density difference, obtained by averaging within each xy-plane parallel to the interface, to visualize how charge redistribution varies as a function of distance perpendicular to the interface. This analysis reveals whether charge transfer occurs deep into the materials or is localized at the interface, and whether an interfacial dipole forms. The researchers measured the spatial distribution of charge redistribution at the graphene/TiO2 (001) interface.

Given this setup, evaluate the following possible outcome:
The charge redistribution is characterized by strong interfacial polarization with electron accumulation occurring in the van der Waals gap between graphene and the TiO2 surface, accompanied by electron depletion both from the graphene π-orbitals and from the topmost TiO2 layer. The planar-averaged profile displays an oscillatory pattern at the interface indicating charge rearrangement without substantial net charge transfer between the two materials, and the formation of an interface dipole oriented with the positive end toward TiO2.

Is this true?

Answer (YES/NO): NO